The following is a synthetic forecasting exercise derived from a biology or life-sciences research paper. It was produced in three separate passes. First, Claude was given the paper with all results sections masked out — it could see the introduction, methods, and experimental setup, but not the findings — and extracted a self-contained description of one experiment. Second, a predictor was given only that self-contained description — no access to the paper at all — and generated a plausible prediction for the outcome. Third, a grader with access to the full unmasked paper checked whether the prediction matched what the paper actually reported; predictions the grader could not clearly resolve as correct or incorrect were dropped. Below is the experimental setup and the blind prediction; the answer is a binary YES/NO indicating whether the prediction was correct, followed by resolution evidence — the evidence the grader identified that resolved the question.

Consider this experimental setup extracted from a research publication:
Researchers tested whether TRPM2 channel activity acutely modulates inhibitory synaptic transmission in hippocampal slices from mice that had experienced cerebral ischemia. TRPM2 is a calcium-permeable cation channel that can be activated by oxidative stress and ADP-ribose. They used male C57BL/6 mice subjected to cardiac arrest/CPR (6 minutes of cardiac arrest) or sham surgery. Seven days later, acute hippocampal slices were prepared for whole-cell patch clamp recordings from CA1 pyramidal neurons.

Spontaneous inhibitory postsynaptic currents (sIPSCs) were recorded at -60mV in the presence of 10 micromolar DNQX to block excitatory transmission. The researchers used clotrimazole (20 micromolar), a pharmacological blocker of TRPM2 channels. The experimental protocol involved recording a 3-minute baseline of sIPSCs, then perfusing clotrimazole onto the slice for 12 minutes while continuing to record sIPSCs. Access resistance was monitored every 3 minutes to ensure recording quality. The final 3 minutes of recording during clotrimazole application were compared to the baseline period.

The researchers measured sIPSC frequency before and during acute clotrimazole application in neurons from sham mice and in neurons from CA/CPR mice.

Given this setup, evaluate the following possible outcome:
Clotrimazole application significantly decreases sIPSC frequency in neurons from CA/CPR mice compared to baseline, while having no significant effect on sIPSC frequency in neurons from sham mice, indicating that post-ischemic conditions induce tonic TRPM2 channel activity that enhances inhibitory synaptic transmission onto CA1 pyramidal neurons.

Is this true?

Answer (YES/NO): NO